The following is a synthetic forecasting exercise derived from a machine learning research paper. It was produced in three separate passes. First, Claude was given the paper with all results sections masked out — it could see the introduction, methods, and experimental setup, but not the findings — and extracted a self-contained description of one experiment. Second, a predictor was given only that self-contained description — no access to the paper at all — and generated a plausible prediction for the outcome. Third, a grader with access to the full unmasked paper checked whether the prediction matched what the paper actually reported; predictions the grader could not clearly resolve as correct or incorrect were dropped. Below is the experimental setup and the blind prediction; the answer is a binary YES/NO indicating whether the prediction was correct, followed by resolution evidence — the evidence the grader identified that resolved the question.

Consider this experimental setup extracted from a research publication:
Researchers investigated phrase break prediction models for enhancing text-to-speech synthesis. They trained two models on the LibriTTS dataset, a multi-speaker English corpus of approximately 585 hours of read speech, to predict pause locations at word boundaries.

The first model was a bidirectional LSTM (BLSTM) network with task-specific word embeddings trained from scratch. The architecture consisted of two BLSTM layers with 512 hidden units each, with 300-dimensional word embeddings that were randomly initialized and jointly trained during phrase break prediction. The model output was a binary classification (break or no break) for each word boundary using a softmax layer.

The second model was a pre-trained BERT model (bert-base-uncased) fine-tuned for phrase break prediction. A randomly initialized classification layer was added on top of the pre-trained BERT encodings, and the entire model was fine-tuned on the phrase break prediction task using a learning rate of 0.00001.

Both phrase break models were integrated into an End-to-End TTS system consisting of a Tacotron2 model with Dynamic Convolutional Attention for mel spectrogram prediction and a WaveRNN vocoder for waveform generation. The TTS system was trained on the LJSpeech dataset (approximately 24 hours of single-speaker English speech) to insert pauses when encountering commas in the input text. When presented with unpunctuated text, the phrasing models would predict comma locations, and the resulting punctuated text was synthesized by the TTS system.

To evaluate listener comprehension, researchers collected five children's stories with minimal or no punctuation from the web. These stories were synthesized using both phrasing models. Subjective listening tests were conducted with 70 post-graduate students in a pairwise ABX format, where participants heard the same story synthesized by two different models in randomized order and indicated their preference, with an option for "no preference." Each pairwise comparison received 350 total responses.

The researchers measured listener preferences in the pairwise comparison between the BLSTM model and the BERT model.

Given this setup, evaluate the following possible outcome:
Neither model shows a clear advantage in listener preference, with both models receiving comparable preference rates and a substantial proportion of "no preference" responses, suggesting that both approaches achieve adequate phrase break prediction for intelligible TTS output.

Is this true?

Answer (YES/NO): NO